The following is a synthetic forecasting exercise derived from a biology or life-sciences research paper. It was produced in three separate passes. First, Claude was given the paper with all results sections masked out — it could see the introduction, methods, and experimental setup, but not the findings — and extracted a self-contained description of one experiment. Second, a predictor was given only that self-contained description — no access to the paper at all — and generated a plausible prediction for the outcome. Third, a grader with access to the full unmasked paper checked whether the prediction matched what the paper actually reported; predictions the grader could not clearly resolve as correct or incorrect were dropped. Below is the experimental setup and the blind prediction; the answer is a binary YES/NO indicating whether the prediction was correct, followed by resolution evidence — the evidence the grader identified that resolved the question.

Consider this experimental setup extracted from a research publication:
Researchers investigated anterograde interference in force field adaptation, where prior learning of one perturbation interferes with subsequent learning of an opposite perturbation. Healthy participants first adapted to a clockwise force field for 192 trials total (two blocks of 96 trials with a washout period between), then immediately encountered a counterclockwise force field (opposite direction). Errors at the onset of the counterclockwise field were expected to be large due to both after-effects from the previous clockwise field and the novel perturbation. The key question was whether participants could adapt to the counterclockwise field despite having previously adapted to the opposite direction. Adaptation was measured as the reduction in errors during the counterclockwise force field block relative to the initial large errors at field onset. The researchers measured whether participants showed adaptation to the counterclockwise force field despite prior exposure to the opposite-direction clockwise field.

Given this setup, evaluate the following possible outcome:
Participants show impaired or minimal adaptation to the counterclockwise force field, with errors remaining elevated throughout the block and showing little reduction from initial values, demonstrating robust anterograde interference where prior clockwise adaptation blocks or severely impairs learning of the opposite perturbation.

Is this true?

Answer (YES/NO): NO